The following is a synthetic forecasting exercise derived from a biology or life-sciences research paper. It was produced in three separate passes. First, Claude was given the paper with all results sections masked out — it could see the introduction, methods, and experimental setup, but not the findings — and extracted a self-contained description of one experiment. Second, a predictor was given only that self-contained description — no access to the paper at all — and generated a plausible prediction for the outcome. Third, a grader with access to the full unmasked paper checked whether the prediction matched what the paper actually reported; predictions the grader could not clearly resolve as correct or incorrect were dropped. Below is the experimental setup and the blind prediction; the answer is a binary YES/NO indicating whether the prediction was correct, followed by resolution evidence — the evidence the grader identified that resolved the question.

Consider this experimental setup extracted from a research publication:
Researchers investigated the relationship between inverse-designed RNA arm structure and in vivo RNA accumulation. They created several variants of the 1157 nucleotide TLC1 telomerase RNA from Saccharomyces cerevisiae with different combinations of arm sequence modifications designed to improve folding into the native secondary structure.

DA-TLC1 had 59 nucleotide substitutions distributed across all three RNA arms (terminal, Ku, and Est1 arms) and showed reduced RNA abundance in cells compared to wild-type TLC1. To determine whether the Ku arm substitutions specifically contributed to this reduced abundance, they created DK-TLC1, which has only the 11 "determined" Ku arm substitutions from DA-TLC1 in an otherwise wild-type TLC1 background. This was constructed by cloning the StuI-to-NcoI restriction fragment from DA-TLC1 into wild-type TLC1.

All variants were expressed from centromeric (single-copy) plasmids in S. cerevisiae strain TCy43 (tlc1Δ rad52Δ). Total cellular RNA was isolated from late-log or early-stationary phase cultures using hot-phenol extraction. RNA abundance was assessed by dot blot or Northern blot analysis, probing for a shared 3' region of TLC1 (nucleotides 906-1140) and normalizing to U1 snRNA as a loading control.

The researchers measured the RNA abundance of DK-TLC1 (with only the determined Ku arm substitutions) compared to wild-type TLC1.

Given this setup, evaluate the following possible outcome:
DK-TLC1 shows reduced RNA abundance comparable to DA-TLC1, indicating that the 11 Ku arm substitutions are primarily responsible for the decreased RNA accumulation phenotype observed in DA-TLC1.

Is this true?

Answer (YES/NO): NO